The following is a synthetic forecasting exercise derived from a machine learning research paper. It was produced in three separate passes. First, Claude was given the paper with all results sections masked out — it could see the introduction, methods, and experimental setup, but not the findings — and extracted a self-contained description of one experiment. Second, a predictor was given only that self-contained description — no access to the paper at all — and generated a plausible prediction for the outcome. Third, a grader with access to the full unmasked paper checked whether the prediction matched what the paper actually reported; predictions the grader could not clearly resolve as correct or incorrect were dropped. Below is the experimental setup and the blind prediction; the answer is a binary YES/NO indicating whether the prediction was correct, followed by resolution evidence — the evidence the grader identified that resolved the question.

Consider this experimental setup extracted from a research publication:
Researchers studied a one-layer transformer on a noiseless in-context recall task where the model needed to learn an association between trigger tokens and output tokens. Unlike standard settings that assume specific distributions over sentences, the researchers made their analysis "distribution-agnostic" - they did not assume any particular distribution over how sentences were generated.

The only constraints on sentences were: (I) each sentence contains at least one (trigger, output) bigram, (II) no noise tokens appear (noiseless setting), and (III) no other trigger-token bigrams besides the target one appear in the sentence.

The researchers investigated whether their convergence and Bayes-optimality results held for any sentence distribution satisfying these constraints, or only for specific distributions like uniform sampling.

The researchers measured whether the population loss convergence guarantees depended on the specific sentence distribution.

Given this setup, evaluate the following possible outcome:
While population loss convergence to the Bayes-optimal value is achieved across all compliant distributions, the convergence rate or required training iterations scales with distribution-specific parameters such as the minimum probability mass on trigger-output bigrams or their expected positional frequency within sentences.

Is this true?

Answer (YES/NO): NO